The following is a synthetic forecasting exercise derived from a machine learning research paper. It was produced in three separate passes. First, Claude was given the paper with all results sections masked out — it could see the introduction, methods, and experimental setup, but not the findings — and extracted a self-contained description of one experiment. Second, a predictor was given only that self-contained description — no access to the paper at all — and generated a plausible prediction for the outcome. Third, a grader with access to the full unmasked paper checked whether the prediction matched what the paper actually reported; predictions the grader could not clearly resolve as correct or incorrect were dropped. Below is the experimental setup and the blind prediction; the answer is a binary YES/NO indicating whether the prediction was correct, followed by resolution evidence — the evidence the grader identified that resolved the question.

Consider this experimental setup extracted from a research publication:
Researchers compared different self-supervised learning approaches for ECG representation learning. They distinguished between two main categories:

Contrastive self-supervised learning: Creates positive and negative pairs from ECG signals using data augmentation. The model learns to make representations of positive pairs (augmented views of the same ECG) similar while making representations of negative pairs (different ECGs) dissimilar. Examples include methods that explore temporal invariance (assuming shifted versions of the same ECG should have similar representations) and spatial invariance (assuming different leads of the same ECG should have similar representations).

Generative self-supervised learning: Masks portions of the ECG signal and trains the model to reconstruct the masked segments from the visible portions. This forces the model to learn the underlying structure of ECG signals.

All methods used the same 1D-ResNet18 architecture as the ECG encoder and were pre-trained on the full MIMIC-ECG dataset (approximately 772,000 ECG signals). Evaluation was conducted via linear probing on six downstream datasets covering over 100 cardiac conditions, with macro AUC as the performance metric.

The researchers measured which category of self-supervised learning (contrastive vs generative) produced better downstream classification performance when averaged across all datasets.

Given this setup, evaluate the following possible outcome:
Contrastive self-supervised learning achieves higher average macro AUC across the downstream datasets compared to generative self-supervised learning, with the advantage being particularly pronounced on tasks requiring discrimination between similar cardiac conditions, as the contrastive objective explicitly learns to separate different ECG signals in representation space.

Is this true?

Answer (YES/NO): NO